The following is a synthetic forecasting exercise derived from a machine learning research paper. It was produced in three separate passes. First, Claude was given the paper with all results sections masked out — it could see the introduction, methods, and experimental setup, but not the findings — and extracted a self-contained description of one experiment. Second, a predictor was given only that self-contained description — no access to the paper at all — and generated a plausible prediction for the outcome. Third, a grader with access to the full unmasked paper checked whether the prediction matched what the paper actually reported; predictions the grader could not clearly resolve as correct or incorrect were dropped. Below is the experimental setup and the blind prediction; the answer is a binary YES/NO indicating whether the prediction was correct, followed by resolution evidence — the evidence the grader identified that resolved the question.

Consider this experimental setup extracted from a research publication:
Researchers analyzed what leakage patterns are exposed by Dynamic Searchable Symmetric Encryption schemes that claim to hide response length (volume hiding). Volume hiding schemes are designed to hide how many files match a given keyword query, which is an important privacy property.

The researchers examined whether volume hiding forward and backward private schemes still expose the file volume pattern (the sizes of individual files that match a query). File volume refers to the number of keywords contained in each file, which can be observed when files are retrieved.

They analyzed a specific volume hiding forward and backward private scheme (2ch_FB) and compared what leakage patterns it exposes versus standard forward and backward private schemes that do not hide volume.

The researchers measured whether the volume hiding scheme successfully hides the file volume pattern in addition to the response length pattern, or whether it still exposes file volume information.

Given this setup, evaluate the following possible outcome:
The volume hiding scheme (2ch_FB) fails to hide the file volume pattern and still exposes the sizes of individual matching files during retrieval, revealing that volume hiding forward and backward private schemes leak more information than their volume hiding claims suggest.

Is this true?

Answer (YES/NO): YES